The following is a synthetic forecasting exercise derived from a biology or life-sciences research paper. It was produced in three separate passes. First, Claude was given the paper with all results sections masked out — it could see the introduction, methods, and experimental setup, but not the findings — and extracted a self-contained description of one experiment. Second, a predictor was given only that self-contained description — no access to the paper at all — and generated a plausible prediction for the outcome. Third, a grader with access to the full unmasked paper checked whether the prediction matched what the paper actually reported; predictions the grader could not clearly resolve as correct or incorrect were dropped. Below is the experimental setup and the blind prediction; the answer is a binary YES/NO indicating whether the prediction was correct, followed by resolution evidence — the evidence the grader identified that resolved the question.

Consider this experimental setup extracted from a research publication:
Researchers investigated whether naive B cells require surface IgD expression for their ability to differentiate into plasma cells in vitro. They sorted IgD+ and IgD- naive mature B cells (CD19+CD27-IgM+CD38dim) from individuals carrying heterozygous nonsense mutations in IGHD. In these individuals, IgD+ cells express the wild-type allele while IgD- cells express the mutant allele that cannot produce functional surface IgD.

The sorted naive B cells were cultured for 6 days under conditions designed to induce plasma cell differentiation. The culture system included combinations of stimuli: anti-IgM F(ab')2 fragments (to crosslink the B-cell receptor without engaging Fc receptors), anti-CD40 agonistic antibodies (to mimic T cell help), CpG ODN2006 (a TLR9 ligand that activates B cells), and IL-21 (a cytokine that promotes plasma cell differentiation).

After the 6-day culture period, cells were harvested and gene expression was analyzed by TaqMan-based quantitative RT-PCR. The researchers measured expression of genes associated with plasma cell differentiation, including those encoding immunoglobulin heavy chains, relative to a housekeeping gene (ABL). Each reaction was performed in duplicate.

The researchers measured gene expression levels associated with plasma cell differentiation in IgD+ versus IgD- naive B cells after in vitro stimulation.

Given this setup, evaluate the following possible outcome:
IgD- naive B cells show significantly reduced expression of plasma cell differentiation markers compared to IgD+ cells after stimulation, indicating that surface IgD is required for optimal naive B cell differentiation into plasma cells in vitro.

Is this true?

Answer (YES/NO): NO